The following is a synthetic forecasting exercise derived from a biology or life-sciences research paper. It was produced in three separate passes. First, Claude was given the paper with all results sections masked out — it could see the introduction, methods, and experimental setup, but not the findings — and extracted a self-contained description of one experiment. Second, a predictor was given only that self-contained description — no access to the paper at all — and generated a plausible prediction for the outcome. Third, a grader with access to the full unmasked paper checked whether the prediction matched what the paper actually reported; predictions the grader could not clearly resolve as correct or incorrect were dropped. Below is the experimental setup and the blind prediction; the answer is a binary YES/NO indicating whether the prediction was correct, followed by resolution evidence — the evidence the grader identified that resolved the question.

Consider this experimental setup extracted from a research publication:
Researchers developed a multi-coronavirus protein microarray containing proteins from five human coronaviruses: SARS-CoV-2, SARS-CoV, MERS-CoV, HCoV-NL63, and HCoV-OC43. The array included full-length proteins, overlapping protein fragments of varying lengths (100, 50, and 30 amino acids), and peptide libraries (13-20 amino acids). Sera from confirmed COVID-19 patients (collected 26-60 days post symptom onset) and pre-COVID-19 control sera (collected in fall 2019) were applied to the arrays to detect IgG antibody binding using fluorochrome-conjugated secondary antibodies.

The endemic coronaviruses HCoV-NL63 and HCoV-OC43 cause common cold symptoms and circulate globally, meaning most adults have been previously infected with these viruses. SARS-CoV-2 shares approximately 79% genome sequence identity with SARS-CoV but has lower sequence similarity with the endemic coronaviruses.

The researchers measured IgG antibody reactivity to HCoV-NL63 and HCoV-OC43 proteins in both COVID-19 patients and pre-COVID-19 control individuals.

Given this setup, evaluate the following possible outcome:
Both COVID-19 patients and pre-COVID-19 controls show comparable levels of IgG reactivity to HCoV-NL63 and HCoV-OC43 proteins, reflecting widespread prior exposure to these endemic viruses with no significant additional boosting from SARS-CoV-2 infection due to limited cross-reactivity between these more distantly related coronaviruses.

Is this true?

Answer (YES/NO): NO